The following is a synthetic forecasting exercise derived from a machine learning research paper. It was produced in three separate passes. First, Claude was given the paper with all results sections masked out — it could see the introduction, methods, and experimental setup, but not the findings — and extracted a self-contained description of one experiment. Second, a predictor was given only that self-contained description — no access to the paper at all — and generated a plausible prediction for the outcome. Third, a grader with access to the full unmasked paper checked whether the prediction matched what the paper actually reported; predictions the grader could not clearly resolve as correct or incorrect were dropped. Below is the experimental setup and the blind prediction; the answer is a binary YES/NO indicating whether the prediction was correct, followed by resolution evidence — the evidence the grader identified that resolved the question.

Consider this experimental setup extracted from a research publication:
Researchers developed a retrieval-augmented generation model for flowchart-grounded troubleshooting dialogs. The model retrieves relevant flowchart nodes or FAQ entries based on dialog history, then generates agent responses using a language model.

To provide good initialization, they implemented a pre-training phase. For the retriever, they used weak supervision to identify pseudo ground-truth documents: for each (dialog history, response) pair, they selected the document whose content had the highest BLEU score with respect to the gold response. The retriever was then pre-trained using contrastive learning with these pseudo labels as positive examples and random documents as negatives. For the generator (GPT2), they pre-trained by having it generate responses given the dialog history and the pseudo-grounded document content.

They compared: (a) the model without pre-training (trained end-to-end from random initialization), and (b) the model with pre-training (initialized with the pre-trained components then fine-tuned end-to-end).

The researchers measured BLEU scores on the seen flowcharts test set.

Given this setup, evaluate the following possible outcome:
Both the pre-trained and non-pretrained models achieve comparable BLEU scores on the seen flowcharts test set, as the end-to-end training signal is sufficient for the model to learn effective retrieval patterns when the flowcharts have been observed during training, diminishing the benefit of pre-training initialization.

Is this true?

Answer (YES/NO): NO